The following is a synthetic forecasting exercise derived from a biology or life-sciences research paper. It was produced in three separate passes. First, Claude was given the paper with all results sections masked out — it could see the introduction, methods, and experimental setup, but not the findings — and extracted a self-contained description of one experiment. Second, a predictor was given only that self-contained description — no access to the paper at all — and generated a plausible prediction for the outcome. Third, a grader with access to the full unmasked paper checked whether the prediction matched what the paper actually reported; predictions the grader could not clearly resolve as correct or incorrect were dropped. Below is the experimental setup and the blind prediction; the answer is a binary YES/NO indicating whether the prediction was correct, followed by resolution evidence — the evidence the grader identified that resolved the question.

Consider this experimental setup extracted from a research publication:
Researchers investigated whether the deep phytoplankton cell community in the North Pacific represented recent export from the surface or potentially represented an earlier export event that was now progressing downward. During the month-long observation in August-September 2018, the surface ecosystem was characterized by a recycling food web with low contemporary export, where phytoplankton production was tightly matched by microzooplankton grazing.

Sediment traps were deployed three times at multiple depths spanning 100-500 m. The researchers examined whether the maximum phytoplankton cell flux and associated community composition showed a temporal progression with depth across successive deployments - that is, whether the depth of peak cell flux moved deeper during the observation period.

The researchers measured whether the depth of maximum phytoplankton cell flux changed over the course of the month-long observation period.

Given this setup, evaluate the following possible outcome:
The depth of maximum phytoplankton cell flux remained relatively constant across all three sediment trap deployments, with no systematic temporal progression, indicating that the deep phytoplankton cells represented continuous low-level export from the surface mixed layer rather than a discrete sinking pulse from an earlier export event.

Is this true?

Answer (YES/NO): NO